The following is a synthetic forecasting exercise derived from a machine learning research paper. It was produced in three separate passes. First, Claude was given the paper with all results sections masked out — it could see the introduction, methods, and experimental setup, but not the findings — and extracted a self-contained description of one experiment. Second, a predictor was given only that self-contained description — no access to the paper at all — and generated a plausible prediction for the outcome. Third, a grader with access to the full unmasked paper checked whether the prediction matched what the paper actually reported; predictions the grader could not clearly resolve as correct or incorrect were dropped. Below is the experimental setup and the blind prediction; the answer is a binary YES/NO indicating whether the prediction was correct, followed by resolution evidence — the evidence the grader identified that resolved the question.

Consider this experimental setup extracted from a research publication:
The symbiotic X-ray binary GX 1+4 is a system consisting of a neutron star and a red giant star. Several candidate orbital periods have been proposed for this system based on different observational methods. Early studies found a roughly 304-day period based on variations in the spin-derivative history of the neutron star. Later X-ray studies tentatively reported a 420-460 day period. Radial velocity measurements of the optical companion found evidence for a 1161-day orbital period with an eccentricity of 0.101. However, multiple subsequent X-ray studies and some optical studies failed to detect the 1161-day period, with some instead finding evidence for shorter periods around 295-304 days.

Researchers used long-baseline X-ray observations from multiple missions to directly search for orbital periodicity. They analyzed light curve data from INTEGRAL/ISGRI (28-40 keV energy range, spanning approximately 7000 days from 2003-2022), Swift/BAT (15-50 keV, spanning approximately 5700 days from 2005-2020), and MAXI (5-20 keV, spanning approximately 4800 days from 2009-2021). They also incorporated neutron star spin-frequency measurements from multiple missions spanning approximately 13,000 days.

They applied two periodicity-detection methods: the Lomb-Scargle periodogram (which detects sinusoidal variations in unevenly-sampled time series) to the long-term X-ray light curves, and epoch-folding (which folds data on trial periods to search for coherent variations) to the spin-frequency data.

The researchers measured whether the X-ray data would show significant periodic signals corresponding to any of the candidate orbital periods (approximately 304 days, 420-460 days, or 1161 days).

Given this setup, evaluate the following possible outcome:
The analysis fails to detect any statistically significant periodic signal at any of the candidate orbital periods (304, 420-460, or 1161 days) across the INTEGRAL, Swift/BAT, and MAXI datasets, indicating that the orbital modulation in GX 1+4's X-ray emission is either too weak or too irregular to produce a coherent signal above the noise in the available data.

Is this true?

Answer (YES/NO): NO